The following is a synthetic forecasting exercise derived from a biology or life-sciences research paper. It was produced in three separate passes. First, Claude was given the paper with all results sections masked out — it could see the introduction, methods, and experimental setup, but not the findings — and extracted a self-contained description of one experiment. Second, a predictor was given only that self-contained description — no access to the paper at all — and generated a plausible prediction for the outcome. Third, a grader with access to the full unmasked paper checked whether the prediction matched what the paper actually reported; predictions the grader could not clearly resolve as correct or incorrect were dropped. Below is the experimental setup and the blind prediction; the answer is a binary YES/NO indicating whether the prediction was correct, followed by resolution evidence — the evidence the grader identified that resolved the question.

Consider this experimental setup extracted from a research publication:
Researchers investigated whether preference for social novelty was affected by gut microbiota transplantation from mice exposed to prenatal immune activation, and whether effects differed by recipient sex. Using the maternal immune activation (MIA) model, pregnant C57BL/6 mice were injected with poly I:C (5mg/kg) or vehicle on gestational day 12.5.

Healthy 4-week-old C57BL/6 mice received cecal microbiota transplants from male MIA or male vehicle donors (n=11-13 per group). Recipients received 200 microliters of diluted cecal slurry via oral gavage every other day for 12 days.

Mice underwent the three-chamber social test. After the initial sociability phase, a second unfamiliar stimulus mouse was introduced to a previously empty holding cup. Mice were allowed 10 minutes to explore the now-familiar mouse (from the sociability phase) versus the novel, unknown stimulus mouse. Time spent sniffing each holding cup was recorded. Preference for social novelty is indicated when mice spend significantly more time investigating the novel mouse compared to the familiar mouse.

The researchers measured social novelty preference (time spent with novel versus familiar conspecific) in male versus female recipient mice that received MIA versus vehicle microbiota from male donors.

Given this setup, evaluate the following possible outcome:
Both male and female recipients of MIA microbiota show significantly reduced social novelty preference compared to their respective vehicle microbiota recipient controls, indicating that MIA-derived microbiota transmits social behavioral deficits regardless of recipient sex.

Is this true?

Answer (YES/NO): NO